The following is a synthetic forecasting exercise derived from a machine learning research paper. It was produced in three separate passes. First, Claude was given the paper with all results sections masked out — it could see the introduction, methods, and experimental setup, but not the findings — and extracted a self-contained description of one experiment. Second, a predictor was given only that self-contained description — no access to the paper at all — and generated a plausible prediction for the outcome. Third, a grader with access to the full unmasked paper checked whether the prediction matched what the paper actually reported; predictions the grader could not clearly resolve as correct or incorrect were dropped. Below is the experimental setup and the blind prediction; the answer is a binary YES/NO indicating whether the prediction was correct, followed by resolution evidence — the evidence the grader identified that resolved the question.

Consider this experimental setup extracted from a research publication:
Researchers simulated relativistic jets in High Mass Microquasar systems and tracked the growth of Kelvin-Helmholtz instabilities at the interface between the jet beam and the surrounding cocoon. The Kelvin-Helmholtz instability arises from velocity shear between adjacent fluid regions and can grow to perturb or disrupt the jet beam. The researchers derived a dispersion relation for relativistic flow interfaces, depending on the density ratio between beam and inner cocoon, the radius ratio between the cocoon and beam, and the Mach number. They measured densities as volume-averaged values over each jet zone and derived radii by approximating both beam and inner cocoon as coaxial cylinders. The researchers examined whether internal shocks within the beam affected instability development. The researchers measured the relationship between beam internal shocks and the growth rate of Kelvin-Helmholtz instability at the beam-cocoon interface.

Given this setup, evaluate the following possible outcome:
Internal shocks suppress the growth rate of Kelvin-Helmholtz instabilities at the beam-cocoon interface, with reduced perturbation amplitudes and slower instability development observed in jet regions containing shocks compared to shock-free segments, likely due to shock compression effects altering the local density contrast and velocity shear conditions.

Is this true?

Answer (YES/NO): NO